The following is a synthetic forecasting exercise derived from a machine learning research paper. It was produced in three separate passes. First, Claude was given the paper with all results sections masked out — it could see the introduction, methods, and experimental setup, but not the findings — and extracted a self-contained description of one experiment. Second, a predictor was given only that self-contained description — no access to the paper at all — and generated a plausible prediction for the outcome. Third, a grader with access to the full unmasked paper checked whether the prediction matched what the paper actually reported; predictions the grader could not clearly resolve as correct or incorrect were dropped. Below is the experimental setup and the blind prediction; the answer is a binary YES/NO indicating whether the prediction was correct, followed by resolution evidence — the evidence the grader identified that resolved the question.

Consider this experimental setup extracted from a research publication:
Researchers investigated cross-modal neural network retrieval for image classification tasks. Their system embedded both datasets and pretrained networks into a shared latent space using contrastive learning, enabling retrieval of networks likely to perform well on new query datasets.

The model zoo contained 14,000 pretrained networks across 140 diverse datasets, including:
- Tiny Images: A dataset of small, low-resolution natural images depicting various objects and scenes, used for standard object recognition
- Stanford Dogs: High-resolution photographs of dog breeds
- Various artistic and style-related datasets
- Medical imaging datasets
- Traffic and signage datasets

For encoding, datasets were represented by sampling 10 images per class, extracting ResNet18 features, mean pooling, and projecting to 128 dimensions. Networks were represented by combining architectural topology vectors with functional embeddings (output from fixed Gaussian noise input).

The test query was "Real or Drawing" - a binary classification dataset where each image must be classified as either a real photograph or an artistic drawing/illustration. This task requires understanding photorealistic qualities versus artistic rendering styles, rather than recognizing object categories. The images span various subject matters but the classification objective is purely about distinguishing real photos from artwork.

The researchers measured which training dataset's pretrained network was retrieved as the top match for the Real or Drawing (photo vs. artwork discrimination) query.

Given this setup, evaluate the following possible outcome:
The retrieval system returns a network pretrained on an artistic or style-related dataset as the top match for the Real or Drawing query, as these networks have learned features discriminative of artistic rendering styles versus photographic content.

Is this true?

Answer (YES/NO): NO